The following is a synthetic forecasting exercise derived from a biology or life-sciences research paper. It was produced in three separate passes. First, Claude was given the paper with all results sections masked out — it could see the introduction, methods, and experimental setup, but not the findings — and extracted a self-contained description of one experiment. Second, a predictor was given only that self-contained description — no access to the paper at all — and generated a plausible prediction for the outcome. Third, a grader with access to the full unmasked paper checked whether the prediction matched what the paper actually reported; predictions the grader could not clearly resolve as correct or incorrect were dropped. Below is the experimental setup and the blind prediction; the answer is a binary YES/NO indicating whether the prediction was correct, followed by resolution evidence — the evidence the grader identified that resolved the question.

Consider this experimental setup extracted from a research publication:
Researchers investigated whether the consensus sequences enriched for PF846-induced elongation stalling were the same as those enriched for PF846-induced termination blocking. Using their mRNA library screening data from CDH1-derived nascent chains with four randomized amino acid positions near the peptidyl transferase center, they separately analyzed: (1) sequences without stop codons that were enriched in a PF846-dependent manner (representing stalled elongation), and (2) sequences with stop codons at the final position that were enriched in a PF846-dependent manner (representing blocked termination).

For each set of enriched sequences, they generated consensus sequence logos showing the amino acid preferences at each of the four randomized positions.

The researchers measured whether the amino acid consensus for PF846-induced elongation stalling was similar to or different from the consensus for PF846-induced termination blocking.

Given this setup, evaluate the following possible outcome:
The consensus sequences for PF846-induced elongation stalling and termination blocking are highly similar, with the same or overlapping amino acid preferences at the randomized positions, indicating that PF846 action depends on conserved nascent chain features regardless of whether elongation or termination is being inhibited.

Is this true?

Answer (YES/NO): NO